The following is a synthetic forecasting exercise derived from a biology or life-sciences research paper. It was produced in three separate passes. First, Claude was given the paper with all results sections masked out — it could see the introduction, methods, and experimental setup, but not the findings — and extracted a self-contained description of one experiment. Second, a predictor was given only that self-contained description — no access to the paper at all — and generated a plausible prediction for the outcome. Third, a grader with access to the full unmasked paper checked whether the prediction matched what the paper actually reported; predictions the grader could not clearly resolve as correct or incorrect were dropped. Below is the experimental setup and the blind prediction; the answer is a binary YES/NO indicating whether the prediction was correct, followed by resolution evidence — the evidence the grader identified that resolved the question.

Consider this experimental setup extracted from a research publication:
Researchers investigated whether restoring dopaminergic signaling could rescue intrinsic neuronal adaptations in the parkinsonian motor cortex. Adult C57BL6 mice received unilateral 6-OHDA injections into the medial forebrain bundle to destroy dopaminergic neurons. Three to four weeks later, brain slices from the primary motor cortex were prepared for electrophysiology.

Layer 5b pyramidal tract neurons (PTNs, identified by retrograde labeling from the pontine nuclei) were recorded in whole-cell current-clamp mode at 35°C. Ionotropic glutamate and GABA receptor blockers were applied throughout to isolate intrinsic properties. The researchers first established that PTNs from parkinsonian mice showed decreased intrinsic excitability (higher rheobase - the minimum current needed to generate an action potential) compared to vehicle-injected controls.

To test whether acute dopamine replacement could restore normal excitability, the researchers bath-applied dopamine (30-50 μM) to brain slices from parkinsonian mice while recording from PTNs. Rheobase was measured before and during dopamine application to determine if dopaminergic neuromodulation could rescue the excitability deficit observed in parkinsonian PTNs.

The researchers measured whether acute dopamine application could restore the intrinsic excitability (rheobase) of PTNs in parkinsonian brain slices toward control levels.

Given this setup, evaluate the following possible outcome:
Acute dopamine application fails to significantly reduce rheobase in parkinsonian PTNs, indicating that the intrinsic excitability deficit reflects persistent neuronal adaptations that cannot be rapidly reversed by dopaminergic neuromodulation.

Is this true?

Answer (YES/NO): YES